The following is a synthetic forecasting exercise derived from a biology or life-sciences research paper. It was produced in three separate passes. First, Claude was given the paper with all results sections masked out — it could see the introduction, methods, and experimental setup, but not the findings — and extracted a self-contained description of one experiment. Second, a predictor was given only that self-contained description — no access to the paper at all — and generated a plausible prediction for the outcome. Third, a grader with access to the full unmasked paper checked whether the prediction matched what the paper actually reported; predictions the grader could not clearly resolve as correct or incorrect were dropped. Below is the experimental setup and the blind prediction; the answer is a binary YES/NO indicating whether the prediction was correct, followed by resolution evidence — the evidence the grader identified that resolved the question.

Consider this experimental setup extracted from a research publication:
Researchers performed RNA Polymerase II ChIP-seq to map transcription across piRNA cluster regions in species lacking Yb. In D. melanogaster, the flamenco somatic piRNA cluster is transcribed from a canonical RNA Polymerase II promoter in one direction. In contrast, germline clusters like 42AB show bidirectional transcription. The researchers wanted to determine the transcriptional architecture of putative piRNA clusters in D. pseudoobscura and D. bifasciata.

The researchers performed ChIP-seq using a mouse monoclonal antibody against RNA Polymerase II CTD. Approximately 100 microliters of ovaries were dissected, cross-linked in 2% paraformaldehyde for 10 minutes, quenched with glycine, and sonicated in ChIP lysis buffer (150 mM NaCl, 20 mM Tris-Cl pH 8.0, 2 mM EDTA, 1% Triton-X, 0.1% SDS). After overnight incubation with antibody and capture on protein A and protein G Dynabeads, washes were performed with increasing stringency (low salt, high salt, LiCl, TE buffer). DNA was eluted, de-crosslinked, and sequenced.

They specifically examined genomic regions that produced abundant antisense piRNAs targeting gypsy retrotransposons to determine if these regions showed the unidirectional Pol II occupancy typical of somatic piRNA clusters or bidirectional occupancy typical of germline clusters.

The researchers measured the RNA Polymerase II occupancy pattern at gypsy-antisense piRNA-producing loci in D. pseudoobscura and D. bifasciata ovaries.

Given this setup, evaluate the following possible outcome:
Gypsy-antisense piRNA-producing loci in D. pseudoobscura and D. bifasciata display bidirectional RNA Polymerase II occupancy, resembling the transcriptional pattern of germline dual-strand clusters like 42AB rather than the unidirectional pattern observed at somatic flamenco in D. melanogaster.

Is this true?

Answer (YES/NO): NO